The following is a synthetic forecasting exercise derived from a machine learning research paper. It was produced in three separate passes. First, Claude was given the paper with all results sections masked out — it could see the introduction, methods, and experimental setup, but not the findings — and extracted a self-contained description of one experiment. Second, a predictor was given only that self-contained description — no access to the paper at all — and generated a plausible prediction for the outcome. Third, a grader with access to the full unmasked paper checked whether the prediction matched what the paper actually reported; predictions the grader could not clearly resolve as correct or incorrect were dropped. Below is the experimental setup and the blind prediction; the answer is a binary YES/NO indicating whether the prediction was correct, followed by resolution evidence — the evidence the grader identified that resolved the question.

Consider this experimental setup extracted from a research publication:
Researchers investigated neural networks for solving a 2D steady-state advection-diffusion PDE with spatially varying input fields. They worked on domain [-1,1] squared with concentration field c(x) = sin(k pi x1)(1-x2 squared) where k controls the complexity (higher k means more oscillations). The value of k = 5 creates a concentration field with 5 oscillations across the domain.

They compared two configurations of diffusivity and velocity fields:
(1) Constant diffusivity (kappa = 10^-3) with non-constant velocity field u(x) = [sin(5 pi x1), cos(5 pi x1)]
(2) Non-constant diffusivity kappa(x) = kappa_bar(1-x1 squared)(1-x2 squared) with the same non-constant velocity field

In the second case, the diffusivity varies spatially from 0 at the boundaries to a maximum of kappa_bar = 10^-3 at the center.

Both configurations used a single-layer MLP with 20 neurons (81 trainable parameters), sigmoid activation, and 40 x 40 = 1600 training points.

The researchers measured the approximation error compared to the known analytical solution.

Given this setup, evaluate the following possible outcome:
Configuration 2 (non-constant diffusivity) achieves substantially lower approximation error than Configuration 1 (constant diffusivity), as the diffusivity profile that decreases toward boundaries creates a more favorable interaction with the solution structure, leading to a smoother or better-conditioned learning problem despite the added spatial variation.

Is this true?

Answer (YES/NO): NO